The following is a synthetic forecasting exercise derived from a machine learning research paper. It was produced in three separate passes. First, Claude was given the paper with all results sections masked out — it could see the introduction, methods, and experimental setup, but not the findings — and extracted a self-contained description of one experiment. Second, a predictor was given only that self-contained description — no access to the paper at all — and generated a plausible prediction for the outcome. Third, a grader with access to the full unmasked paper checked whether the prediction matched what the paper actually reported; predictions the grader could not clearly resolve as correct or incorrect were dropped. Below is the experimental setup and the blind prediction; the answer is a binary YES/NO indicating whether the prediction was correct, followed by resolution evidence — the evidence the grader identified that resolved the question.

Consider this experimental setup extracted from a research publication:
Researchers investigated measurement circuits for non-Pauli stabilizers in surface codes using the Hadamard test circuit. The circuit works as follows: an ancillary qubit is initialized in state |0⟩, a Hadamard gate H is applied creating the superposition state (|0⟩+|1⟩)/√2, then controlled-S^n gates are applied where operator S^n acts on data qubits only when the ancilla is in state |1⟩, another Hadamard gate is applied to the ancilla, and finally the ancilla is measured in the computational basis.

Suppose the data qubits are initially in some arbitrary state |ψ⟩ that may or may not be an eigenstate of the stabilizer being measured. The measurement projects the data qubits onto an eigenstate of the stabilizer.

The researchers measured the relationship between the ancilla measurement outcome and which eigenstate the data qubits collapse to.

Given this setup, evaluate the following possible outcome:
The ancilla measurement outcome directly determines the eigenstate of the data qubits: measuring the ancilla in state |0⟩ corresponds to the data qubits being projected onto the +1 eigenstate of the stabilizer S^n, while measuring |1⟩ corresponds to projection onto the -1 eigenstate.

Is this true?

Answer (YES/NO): YES